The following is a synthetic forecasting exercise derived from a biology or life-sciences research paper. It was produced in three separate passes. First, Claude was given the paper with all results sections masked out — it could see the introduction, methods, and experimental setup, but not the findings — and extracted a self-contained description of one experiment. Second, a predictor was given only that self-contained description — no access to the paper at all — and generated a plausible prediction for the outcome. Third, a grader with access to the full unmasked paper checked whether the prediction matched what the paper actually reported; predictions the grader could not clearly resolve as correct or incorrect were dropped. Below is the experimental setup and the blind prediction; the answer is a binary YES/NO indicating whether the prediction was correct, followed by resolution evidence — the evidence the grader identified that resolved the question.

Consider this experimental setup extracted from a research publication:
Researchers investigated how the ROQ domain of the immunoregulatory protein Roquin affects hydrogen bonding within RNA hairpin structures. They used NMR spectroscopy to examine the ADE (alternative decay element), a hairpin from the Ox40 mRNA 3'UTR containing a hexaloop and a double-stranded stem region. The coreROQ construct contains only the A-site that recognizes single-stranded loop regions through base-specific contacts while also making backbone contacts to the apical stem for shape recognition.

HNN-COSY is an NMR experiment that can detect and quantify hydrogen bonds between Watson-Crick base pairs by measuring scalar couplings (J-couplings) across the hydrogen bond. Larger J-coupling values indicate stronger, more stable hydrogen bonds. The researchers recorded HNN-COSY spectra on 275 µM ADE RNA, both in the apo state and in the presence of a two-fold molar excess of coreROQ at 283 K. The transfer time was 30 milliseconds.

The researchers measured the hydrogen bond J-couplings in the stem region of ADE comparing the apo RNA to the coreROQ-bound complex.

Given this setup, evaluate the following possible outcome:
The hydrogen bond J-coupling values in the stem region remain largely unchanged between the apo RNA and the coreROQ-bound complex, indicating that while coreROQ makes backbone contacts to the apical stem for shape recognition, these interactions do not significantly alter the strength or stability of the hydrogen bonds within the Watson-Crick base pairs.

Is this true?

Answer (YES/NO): NO